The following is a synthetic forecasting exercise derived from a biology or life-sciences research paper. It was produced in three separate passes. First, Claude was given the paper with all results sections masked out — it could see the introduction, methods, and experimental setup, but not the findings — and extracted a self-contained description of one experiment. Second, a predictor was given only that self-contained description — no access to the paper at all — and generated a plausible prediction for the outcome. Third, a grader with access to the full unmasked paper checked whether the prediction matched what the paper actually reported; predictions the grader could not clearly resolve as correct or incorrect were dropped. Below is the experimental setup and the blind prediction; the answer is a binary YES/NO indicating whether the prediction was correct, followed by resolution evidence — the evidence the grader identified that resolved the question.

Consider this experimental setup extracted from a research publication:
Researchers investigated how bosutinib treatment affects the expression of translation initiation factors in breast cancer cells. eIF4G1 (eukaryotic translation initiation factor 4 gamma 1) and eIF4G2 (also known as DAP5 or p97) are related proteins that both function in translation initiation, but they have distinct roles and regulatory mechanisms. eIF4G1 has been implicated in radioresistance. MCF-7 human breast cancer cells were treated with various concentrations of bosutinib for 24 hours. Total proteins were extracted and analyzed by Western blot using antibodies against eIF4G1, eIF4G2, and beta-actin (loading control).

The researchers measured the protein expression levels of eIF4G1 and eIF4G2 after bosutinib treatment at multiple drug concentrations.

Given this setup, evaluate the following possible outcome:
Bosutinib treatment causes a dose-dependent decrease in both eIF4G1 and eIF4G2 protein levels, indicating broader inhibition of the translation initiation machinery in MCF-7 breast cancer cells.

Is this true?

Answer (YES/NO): NO